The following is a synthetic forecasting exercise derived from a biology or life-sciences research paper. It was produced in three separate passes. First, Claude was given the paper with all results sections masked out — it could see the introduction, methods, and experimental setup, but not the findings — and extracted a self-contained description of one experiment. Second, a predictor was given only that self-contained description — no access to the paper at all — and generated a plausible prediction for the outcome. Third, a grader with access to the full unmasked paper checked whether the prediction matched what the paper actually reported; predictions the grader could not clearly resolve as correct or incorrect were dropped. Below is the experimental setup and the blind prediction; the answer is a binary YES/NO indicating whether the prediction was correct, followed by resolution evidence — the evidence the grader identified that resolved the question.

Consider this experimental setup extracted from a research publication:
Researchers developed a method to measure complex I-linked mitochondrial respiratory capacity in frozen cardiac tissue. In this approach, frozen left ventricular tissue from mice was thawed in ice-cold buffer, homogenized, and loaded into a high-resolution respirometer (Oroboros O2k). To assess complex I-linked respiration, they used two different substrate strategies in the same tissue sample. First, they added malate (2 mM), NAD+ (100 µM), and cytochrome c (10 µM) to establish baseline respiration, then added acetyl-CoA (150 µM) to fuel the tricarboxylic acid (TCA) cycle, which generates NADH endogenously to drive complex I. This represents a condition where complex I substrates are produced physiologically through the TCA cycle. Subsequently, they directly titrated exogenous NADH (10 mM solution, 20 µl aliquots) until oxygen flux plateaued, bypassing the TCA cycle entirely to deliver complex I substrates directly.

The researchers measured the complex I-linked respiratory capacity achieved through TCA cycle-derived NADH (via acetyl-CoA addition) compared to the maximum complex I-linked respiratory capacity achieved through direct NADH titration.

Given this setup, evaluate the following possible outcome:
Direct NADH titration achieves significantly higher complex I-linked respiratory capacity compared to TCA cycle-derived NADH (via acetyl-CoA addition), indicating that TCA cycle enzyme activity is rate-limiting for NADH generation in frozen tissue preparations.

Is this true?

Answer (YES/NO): YES